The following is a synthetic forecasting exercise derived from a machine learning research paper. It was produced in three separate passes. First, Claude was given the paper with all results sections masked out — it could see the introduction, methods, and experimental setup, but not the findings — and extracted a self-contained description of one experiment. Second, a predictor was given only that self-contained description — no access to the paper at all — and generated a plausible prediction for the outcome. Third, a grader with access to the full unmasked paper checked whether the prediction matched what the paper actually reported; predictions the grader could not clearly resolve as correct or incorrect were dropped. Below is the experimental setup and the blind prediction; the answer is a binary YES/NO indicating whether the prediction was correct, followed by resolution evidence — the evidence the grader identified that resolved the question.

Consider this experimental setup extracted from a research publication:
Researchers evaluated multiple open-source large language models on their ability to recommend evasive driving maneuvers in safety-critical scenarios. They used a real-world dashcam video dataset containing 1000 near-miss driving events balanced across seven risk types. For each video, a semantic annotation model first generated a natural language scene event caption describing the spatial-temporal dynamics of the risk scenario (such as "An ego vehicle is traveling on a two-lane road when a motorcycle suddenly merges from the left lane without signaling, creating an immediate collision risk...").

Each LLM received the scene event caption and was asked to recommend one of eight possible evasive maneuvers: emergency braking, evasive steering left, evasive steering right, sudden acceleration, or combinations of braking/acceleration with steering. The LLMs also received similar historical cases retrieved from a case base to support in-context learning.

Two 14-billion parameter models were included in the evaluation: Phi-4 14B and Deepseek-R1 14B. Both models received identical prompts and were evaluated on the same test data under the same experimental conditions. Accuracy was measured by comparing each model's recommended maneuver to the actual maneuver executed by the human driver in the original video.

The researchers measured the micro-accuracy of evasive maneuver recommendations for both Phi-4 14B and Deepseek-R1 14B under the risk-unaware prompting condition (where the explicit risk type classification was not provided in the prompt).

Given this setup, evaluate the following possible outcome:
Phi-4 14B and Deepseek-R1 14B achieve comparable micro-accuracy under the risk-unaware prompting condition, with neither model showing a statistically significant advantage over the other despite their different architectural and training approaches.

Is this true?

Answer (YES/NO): NO